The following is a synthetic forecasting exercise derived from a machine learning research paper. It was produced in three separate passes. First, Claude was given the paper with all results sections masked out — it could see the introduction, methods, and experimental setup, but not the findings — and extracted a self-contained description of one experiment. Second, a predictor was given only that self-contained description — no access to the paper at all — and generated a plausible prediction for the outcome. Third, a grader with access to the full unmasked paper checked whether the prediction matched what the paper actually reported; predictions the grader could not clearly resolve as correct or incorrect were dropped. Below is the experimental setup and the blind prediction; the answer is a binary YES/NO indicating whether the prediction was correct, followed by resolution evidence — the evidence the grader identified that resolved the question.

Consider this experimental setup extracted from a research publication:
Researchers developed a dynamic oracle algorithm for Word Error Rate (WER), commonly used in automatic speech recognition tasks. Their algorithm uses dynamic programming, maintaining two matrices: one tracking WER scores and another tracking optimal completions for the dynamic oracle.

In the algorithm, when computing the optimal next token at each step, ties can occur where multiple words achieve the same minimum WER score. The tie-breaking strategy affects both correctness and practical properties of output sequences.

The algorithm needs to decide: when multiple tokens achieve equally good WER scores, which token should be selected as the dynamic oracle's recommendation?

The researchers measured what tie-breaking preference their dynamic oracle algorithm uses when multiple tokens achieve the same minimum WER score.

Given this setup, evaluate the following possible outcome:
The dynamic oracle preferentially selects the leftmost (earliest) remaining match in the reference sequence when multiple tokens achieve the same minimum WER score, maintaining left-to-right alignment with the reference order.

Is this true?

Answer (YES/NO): NO